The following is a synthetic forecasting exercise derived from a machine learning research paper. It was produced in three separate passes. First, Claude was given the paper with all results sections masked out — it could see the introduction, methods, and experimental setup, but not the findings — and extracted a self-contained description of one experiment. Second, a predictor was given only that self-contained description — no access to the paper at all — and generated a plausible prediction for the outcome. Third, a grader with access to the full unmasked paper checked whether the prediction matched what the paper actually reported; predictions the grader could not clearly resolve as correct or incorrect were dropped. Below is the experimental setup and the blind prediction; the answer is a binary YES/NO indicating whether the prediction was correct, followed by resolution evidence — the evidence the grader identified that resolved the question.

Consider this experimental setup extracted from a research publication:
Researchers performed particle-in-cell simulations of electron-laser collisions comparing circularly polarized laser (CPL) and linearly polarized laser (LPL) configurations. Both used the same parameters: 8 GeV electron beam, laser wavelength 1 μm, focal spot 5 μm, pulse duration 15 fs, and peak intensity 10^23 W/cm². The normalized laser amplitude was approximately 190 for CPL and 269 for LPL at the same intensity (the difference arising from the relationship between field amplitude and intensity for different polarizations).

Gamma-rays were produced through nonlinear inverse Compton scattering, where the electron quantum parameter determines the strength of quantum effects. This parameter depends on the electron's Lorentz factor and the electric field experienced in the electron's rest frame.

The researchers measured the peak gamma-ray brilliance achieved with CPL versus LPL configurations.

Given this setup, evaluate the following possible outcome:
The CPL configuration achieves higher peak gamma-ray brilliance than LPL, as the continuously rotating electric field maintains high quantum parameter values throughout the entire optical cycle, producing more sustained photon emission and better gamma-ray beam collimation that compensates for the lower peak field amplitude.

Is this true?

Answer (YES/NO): YES